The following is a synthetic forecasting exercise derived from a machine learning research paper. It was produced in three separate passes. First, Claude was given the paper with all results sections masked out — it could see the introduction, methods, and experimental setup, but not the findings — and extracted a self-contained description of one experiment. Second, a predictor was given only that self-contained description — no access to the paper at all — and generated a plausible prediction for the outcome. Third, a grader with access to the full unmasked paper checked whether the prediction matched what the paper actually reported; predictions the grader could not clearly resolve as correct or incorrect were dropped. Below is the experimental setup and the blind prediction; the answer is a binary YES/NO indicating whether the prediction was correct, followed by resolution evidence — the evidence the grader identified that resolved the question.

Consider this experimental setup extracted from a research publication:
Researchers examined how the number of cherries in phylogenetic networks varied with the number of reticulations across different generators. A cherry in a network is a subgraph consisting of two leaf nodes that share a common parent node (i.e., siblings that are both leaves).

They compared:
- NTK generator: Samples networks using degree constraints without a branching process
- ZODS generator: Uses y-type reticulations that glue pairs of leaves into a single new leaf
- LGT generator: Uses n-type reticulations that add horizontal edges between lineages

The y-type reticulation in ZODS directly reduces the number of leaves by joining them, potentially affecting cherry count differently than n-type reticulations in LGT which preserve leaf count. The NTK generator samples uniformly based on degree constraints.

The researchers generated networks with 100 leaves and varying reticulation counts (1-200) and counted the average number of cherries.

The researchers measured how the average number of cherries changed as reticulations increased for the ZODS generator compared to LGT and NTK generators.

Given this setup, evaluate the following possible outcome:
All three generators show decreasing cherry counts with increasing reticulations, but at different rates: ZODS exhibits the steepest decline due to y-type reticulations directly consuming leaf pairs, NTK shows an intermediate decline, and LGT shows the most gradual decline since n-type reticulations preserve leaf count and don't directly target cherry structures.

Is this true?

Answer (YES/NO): NO